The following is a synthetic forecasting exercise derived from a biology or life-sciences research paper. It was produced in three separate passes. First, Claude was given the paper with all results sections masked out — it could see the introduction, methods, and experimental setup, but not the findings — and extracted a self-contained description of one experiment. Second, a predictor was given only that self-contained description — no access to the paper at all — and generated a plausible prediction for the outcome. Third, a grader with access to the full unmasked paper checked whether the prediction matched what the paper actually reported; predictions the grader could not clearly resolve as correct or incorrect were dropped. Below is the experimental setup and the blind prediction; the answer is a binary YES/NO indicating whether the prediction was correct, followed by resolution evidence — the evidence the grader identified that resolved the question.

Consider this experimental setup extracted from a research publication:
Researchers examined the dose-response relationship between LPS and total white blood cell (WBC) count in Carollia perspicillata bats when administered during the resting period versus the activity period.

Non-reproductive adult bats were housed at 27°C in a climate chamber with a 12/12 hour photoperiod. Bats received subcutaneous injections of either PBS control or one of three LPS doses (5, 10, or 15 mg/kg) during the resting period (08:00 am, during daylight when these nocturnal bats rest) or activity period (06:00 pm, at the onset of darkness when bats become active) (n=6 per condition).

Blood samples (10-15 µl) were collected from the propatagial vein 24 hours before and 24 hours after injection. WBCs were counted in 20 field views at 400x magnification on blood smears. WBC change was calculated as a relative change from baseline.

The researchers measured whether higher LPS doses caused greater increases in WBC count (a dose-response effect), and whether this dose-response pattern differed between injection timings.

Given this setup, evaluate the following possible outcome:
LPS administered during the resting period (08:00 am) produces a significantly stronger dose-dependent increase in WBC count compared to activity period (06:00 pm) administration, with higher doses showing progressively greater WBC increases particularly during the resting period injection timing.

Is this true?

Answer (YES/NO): NO